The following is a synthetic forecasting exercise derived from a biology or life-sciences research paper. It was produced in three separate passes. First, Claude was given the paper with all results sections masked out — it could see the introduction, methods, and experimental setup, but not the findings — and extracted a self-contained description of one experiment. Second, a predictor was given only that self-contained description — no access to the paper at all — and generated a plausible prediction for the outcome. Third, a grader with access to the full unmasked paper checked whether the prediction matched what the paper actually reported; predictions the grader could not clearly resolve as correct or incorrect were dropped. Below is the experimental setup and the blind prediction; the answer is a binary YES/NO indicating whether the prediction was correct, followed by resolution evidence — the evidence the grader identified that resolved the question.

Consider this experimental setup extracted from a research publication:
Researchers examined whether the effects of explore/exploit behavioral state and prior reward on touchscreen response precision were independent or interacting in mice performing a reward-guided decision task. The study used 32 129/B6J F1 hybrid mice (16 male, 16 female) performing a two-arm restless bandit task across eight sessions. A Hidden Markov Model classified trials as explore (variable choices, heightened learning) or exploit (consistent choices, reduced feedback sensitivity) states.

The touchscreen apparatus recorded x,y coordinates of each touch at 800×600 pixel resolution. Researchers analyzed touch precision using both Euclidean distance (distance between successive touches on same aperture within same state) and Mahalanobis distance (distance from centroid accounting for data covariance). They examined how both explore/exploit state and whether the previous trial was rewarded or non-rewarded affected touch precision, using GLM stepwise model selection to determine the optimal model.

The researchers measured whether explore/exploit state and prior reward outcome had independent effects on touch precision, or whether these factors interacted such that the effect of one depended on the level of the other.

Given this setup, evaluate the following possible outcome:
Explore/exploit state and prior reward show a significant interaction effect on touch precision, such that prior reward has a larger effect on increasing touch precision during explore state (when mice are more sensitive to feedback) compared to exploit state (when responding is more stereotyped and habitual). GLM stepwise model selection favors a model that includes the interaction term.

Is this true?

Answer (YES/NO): NO